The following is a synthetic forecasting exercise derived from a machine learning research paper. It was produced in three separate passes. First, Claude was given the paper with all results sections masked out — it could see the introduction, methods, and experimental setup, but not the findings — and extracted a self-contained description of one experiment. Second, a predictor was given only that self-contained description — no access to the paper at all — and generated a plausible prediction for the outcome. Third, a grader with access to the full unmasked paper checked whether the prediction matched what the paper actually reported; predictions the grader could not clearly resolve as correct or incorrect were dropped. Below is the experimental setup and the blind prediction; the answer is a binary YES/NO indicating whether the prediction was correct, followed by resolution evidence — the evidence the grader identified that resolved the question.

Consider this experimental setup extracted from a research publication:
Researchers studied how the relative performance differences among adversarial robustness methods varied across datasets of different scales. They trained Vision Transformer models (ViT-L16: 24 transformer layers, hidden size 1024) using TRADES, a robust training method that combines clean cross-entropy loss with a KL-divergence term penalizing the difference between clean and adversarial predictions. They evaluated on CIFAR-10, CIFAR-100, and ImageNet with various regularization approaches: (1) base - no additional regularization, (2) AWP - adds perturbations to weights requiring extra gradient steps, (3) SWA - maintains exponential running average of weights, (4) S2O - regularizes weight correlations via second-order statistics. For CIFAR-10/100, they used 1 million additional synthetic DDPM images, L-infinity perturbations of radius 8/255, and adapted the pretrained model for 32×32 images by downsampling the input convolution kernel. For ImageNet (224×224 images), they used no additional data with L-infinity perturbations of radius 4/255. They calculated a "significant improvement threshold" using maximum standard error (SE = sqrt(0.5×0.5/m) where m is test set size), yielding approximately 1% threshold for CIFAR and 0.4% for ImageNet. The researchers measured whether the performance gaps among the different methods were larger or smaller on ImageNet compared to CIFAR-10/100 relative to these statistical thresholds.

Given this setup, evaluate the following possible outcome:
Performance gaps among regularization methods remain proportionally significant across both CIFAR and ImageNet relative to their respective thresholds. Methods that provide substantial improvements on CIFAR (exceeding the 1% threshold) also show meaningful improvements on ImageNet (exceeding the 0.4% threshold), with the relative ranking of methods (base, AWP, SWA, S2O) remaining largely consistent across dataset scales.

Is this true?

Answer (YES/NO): NO